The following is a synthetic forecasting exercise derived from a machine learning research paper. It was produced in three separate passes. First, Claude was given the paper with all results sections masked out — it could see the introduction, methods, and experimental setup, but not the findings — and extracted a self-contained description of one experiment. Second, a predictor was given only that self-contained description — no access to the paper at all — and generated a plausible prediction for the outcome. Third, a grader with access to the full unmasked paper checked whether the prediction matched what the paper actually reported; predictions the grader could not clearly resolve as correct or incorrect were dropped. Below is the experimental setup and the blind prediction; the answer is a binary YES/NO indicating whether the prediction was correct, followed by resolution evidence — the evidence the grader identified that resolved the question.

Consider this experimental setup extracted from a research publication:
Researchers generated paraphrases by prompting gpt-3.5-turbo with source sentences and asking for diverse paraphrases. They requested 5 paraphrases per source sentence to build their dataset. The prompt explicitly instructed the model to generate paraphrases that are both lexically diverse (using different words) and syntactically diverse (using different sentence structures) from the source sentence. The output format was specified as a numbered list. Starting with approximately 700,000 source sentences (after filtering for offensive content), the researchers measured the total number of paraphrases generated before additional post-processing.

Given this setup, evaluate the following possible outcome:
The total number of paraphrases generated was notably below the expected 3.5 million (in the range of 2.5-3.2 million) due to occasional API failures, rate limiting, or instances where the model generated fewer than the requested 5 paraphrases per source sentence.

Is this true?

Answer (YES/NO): NO